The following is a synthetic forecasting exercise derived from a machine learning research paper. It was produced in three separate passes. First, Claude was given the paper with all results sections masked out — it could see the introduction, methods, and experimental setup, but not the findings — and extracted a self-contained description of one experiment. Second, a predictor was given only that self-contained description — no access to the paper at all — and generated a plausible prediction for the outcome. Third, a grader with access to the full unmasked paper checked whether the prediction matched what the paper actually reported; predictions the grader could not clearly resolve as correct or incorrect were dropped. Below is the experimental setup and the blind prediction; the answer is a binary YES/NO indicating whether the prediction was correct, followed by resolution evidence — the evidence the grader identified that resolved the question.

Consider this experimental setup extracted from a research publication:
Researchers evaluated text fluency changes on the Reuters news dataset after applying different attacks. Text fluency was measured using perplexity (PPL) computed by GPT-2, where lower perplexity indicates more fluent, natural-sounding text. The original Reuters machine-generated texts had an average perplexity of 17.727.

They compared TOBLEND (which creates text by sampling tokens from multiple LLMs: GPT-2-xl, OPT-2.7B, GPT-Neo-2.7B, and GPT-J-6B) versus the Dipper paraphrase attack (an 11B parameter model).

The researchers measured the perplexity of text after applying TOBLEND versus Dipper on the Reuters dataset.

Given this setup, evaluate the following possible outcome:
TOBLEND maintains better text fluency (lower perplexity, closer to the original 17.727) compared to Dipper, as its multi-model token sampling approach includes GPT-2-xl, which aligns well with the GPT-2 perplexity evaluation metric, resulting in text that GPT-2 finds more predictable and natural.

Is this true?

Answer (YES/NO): NO